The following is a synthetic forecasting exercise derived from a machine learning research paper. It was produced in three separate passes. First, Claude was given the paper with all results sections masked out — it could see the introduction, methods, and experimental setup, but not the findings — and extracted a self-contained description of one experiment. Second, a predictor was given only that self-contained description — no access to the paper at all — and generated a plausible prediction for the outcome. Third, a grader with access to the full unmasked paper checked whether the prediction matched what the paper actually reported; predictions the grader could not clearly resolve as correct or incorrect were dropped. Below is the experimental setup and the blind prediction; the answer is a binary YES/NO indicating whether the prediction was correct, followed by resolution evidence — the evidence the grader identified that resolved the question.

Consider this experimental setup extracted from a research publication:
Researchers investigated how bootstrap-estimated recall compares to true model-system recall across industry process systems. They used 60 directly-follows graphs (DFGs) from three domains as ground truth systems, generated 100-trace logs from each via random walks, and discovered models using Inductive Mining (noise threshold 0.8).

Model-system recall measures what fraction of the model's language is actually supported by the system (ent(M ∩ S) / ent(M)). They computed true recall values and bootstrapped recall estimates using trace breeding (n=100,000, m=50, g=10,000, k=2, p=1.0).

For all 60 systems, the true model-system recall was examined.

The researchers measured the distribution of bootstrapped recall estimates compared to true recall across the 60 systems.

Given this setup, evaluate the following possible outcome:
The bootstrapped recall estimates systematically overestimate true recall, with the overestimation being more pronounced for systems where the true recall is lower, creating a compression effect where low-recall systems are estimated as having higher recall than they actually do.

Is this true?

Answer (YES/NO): NO